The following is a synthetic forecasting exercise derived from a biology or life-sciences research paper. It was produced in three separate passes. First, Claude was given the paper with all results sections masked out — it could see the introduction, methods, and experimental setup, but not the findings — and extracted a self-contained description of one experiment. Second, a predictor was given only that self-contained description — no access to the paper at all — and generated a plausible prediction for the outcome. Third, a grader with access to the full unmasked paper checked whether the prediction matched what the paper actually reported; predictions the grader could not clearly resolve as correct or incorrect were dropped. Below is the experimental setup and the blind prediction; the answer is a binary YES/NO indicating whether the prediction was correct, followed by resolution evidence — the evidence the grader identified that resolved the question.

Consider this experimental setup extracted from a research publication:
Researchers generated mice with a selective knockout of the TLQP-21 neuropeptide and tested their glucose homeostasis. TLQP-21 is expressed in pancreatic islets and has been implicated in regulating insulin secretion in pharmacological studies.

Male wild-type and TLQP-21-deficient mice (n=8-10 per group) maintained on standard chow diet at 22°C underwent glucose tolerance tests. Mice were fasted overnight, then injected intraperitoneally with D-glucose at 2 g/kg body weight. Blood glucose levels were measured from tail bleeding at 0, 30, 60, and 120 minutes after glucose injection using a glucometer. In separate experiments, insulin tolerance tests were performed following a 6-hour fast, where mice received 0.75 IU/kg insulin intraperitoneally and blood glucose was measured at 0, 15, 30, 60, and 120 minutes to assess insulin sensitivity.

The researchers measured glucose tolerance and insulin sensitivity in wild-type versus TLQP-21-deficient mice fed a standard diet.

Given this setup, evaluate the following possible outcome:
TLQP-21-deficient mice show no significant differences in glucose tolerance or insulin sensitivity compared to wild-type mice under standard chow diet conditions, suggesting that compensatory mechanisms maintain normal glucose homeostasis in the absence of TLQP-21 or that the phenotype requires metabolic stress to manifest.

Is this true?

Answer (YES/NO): YES